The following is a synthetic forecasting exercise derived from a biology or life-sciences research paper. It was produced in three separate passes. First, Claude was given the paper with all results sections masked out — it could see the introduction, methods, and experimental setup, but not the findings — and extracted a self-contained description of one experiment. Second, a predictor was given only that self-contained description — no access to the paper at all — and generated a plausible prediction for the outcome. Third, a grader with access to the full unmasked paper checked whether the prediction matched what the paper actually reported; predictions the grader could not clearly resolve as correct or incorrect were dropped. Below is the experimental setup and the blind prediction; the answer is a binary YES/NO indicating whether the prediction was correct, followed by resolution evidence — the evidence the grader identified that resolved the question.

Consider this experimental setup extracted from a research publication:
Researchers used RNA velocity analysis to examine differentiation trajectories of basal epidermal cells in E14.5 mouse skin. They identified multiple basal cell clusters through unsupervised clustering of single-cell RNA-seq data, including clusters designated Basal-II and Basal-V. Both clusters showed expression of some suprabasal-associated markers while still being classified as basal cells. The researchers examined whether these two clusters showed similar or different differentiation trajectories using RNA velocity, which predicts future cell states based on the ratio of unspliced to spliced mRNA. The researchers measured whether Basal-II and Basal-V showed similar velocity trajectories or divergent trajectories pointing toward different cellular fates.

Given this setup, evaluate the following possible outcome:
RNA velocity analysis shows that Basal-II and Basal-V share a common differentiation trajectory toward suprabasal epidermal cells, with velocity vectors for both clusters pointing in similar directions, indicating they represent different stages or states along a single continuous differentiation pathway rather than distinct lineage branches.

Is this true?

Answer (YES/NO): NO